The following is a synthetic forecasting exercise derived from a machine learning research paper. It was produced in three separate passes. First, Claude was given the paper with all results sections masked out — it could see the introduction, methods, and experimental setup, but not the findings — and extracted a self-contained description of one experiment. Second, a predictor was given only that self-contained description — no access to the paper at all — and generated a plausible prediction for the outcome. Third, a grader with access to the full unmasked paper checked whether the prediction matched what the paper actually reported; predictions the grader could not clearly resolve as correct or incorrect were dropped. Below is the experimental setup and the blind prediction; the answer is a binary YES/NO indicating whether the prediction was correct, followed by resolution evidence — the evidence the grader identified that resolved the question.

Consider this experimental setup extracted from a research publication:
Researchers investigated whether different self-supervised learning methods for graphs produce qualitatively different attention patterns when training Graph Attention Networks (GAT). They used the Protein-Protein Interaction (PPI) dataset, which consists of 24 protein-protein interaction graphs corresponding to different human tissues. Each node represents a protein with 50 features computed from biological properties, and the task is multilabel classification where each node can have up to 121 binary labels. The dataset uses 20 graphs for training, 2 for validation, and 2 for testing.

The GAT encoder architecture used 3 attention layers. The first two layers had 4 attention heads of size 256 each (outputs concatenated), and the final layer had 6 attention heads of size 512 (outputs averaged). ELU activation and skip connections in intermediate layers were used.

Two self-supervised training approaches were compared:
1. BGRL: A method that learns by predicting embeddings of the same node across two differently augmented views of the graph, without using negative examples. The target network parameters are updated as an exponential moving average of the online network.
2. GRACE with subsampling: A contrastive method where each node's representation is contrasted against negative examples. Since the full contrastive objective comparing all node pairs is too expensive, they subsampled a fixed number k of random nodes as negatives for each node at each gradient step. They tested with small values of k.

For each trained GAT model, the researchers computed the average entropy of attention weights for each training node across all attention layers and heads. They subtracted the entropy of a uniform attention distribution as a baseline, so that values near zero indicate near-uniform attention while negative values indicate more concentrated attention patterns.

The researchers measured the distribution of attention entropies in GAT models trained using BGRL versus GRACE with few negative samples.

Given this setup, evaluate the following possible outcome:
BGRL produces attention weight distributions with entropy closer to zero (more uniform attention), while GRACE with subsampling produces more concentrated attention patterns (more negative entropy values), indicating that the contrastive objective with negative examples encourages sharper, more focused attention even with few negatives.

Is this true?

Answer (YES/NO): YES